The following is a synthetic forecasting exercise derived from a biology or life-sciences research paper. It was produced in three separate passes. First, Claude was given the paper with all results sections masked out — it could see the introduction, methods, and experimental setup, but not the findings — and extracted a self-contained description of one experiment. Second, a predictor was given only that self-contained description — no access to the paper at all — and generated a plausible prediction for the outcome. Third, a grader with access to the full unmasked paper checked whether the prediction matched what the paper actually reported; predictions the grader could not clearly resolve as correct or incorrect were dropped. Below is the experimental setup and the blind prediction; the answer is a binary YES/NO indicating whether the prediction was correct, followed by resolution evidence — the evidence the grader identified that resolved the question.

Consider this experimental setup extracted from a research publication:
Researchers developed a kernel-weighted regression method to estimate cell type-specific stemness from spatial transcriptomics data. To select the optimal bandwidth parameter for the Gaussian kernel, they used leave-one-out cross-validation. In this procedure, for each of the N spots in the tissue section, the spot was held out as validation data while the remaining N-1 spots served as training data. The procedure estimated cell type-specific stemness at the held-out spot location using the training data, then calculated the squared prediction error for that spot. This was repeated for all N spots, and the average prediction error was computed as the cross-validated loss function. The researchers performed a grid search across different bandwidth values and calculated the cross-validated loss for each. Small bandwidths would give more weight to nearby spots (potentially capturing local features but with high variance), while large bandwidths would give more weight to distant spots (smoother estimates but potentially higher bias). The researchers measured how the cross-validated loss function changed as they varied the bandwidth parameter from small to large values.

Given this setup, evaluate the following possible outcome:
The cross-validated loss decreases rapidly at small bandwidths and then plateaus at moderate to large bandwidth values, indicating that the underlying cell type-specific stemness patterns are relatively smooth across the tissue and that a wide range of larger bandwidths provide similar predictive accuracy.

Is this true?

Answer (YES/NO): NO